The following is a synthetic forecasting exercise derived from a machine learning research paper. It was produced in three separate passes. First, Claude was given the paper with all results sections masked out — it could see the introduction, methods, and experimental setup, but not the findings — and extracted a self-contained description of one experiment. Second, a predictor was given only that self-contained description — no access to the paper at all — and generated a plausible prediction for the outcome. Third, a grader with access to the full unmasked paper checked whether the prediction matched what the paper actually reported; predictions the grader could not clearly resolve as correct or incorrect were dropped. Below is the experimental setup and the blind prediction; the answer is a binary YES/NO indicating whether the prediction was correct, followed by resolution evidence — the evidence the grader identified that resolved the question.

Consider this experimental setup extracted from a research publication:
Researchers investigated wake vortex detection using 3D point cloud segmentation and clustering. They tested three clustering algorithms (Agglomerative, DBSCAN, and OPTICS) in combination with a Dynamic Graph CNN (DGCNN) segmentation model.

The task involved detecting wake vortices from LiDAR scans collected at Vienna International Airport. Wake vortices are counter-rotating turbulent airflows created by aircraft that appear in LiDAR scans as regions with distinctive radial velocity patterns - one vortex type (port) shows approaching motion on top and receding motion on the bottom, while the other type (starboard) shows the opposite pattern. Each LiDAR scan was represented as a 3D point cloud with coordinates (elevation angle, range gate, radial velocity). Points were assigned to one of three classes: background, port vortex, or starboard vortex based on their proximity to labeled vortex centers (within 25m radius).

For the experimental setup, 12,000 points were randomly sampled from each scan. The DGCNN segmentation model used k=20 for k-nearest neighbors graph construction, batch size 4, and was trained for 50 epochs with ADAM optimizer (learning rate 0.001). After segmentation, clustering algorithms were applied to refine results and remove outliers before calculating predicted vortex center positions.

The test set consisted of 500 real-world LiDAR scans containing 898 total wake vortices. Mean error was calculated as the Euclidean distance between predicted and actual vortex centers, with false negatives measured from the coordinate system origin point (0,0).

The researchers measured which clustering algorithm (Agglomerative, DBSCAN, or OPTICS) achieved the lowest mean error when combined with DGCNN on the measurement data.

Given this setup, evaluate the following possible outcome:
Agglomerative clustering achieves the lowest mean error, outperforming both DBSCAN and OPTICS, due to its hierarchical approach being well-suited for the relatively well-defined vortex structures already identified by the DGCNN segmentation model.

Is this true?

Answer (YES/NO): YES